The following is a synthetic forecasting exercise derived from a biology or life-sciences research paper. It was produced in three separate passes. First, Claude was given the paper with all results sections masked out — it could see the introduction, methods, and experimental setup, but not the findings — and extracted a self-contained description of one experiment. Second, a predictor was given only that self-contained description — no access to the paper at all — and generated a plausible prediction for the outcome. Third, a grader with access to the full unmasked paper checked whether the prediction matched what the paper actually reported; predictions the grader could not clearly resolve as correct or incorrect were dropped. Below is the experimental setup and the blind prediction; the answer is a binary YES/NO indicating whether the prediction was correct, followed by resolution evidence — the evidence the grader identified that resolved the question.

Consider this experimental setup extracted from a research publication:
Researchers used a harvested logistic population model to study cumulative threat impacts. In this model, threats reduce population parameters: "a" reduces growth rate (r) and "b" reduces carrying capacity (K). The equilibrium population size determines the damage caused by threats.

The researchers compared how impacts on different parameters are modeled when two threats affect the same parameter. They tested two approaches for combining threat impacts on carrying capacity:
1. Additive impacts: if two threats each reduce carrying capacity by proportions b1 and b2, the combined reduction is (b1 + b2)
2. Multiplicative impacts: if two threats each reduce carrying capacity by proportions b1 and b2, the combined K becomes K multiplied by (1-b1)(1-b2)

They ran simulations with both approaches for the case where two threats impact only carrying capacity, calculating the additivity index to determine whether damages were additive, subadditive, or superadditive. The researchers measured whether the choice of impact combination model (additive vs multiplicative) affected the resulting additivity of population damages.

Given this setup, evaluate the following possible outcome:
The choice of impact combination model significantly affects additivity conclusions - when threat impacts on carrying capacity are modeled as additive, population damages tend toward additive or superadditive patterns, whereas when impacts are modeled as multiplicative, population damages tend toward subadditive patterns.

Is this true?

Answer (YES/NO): NO